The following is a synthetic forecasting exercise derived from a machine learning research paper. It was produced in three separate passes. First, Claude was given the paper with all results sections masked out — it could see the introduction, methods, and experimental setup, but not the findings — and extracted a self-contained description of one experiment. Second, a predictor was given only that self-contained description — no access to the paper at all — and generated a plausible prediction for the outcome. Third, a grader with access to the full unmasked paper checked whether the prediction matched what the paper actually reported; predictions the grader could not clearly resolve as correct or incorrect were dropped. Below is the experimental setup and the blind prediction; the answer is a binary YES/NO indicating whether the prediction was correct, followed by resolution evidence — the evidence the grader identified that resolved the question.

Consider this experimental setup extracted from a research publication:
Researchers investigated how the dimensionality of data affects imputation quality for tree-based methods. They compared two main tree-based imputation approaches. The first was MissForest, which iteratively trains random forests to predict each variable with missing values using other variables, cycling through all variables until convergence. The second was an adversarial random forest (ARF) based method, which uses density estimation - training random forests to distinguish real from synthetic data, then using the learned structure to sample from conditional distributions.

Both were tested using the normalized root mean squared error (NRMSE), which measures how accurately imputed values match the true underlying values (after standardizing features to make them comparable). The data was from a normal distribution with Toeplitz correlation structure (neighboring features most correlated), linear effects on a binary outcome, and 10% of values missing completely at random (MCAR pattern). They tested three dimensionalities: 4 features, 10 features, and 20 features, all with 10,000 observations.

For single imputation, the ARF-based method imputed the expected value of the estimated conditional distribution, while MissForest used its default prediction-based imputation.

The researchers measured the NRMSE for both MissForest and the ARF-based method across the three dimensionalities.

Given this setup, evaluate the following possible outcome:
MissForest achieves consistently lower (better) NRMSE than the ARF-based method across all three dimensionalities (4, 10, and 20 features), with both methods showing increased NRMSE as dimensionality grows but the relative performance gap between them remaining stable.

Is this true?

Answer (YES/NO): NO